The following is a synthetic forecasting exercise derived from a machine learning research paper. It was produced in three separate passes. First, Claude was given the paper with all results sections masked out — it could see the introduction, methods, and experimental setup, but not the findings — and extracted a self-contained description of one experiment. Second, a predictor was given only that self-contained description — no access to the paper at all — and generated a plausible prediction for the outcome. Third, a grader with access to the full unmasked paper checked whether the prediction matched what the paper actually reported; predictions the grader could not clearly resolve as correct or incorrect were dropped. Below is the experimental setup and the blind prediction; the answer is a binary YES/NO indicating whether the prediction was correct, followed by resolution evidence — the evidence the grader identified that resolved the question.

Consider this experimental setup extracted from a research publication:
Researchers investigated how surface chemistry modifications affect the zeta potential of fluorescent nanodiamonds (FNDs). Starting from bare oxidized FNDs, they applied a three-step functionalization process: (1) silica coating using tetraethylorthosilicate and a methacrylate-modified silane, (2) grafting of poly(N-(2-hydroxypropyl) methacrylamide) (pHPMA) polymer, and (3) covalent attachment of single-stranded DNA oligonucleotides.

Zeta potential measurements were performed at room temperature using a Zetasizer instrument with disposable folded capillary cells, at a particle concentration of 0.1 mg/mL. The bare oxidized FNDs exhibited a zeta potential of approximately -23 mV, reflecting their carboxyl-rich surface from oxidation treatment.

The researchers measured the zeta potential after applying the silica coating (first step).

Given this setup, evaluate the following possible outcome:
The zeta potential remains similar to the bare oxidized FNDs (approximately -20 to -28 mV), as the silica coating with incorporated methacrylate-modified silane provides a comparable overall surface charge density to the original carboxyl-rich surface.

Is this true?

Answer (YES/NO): NO